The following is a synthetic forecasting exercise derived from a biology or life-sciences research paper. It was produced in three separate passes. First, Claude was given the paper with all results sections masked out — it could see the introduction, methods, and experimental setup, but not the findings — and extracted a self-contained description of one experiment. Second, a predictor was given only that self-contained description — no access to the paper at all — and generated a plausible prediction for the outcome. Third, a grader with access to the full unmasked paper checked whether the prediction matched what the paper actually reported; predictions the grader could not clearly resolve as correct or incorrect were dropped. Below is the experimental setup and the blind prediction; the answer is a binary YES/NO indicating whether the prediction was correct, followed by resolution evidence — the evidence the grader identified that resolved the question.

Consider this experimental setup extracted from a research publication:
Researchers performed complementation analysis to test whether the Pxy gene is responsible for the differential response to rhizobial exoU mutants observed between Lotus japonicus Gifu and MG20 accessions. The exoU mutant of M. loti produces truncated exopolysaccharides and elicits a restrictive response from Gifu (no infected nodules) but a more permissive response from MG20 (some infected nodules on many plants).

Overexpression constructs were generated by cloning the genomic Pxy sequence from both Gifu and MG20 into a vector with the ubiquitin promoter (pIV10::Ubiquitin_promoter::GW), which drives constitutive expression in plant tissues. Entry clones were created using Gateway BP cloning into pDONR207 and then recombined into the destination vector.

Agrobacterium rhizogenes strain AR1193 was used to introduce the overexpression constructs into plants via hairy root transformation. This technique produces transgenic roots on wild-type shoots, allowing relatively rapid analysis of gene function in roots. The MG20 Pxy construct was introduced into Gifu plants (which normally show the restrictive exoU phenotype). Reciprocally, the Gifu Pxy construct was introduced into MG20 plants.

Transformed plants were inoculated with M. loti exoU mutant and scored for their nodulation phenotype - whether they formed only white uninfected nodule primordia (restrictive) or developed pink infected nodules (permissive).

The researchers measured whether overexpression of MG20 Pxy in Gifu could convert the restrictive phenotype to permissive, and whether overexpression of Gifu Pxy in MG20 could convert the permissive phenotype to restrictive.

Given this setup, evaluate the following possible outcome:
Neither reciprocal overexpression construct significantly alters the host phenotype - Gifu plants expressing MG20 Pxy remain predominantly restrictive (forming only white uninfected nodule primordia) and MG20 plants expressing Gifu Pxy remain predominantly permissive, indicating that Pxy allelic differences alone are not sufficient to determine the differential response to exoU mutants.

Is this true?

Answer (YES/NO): YES